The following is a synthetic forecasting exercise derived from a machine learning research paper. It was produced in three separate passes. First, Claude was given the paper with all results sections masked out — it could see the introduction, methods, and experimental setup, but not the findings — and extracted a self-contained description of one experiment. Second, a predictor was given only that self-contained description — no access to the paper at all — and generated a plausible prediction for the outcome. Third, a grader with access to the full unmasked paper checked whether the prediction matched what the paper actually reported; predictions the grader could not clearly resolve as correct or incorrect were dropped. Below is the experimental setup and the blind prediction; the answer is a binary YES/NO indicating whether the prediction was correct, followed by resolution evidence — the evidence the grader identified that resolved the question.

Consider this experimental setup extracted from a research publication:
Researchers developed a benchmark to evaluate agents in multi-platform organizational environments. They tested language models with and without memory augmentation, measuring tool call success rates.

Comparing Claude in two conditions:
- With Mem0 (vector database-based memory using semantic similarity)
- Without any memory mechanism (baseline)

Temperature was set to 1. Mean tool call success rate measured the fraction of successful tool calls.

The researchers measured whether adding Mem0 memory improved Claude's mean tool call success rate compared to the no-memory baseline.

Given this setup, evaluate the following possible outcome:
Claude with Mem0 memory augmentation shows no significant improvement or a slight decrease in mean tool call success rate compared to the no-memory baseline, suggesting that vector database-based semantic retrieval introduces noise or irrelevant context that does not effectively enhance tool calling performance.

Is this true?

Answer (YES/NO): YES